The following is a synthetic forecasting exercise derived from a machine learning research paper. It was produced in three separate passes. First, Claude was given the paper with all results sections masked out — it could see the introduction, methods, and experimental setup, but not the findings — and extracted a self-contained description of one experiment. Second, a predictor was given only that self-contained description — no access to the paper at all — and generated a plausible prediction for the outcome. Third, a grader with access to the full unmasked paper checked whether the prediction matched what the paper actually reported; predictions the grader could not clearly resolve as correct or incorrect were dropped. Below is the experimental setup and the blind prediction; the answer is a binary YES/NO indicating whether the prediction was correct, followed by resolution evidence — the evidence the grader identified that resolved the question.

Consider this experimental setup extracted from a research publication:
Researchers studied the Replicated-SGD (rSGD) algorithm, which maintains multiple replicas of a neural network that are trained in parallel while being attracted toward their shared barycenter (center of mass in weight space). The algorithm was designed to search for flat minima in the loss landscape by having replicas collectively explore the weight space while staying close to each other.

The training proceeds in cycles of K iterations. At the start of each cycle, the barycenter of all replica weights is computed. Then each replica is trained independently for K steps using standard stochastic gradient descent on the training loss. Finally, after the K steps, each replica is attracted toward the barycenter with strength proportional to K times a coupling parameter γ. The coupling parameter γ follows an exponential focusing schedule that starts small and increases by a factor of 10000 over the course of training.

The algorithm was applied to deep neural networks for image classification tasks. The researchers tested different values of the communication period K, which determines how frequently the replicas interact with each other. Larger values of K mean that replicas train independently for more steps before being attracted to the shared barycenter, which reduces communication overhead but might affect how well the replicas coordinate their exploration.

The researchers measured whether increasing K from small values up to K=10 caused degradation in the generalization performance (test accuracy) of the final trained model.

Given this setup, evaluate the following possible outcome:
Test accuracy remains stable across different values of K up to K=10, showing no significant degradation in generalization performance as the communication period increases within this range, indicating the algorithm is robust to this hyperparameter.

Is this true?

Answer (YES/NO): YES